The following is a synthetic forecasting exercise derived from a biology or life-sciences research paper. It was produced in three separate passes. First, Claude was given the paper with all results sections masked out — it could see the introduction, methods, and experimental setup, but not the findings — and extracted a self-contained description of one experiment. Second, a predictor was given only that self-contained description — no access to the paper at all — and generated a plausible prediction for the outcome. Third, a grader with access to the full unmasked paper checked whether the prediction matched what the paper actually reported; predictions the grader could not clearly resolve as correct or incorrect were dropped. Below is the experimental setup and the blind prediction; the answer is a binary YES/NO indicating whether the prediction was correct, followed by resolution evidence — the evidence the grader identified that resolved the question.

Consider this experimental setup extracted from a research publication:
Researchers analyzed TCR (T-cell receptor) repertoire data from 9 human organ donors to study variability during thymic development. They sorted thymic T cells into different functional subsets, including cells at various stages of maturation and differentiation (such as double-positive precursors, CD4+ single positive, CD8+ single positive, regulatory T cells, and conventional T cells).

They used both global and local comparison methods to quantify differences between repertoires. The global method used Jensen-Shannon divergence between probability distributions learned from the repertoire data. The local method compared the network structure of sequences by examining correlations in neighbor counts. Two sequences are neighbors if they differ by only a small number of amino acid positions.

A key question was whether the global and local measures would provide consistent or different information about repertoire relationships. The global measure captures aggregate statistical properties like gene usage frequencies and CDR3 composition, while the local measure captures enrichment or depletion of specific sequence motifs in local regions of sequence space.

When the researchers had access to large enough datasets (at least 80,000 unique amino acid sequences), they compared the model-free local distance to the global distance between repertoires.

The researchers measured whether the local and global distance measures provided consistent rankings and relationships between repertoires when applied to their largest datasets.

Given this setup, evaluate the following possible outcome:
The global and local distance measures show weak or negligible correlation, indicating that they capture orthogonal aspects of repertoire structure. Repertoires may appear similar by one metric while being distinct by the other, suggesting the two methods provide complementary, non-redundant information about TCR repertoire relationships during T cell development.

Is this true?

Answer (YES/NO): NO